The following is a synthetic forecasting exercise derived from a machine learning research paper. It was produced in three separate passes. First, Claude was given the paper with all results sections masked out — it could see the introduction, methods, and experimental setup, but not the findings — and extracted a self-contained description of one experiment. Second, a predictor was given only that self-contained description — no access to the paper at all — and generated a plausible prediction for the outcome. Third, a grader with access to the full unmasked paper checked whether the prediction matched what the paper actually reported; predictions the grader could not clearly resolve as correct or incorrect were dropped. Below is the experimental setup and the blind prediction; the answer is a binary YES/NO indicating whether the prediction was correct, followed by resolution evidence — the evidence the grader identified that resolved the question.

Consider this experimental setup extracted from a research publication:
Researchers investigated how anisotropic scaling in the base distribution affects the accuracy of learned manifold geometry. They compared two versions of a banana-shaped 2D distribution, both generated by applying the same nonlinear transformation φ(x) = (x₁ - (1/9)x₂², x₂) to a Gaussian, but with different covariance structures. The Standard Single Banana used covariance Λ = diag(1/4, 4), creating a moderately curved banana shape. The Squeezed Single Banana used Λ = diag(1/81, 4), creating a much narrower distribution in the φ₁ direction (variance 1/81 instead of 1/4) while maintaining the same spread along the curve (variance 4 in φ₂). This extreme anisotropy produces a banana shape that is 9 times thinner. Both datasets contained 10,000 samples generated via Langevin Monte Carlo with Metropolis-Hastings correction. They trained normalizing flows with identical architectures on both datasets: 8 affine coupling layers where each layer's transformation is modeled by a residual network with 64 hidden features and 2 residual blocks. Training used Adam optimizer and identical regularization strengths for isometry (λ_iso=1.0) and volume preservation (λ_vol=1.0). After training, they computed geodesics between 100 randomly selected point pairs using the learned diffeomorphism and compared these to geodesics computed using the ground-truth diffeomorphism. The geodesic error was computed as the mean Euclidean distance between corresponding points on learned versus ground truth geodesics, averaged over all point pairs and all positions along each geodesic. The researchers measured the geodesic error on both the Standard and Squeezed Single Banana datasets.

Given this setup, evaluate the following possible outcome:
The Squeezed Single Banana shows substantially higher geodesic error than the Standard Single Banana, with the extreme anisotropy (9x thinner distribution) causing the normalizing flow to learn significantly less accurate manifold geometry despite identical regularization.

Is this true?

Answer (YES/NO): NO